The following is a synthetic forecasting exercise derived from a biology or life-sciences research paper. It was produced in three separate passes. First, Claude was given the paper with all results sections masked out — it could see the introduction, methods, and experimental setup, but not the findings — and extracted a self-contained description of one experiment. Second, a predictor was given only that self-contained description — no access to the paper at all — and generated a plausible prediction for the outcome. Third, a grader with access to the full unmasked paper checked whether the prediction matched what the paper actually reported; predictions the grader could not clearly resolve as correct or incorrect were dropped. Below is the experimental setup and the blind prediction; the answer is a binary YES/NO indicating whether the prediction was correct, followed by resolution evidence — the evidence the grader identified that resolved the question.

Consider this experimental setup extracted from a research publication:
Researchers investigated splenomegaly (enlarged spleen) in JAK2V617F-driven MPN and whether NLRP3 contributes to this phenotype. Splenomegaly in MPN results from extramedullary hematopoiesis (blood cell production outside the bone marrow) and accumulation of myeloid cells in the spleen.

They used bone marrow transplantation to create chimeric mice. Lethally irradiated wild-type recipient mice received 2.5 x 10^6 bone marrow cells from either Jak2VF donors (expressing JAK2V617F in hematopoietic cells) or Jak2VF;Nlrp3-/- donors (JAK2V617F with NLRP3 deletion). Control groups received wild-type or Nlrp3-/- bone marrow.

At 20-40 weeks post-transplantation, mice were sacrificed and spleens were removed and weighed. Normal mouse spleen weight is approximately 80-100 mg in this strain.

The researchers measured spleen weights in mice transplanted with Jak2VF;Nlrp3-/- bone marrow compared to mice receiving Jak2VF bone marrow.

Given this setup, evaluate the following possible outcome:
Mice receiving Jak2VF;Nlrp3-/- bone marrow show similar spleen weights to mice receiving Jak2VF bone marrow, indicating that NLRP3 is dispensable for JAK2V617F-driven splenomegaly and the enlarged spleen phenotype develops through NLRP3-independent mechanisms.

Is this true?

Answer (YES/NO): NO